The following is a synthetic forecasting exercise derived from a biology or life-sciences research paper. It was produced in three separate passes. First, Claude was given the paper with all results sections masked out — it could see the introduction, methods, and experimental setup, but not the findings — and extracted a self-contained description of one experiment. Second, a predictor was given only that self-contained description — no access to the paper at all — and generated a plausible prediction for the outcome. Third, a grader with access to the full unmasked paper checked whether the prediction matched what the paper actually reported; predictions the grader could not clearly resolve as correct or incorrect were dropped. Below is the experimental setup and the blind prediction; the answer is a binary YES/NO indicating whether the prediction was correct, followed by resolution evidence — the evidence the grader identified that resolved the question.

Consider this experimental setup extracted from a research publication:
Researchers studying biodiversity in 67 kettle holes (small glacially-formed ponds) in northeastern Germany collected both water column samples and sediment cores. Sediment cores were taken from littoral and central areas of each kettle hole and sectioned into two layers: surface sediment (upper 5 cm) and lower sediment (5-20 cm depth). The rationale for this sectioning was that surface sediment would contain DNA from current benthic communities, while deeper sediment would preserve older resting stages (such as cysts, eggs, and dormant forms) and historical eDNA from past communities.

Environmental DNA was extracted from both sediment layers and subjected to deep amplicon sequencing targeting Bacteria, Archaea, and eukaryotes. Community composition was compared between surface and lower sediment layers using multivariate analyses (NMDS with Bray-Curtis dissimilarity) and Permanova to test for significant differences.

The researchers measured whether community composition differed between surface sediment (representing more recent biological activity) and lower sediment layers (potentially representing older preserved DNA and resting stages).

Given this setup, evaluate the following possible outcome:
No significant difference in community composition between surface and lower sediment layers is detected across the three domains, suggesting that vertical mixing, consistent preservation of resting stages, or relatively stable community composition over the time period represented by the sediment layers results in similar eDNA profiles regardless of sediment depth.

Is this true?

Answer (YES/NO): NO